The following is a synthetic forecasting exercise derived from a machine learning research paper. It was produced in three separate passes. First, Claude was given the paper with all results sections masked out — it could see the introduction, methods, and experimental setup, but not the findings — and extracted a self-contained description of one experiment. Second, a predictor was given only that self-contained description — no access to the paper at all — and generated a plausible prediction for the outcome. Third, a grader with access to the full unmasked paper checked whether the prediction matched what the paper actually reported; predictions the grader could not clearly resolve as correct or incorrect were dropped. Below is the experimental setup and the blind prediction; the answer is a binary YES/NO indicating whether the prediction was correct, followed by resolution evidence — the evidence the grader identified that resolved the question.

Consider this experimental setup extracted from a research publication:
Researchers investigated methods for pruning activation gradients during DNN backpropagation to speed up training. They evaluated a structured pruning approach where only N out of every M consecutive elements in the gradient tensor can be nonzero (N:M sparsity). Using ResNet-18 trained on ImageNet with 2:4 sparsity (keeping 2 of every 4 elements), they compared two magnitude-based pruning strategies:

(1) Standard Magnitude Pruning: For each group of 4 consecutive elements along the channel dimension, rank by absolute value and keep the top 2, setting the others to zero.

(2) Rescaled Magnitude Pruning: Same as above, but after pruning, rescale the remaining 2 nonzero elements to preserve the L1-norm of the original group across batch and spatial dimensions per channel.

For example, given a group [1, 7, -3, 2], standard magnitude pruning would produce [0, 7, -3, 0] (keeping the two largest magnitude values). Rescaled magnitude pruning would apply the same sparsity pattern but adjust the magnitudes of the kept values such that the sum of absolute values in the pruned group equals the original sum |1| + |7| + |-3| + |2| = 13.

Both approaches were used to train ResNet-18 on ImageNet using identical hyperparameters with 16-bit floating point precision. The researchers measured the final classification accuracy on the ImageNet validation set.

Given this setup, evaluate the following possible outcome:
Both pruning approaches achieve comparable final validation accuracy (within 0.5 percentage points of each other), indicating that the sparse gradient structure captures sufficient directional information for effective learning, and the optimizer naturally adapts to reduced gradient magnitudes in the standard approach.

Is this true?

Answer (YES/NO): YES